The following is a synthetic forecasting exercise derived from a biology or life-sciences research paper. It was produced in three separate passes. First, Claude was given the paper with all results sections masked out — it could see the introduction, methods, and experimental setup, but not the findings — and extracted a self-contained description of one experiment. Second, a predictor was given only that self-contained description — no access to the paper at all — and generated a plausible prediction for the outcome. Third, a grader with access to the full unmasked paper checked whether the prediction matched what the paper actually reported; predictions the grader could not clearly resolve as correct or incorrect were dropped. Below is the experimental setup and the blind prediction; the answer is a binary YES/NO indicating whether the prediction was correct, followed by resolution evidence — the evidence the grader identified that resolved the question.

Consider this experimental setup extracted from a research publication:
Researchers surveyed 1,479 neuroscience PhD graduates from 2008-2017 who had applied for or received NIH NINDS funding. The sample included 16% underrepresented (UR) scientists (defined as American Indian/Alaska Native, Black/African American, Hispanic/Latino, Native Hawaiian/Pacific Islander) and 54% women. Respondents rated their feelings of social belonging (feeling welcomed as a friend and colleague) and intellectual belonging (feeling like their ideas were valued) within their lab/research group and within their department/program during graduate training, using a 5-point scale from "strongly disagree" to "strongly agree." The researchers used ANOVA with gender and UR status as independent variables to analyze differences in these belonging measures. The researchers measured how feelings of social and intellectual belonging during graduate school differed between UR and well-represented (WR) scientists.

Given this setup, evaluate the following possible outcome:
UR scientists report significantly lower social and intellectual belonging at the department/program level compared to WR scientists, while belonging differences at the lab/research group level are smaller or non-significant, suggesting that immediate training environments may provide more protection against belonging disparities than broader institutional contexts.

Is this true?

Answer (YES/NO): NO